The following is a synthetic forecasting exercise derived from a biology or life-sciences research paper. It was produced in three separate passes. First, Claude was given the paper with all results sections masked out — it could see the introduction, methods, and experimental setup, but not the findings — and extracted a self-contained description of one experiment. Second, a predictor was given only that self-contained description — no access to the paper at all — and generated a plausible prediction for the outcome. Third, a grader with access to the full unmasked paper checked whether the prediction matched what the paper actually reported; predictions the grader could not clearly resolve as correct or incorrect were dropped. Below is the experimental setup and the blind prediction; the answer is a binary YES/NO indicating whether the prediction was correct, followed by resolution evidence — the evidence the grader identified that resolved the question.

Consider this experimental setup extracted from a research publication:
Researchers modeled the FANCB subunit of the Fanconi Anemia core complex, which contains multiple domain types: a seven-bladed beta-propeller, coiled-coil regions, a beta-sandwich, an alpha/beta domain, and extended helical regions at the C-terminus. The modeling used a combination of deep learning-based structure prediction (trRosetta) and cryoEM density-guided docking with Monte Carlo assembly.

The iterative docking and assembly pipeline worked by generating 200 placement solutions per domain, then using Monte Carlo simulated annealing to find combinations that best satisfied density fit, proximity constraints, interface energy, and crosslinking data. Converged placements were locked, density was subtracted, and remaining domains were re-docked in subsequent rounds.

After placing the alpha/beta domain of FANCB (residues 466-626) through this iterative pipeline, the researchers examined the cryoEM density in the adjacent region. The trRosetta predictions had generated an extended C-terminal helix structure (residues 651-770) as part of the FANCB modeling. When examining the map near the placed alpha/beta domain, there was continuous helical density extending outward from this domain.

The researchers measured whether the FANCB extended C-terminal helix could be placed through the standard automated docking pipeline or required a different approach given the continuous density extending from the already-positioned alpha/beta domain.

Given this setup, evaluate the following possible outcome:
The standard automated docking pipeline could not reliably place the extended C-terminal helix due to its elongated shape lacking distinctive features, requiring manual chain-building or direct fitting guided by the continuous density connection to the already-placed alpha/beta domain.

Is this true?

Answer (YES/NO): NO